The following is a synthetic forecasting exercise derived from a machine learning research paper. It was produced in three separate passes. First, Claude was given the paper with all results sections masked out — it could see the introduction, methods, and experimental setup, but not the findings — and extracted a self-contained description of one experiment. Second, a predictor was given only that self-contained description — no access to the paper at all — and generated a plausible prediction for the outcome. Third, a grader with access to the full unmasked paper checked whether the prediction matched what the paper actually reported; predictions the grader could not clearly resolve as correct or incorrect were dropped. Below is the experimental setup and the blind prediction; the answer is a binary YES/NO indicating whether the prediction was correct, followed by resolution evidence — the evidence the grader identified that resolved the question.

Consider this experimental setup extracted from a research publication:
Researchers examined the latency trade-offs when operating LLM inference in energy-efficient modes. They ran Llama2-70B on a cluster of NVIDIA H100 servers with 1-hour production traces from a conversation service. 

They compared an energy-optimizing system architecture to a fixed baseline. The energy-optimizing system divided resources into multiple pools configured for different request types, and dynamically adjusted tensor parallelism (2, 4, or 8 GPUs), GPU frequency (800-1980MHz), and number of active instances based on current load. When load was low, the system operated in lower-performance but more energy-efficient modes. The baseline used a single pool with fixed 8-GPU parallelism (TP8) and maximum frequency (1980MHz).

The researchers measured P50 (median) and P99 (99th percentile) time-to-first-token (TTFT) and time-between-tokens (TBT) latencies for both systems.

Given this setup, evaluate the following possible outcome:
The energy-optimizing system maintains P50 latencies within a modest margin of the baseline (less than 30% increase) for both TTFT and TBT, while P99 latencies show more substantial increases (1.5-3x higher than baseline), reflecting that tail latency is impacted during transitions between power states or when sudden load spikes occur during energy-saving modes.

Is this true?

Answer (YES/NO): NO